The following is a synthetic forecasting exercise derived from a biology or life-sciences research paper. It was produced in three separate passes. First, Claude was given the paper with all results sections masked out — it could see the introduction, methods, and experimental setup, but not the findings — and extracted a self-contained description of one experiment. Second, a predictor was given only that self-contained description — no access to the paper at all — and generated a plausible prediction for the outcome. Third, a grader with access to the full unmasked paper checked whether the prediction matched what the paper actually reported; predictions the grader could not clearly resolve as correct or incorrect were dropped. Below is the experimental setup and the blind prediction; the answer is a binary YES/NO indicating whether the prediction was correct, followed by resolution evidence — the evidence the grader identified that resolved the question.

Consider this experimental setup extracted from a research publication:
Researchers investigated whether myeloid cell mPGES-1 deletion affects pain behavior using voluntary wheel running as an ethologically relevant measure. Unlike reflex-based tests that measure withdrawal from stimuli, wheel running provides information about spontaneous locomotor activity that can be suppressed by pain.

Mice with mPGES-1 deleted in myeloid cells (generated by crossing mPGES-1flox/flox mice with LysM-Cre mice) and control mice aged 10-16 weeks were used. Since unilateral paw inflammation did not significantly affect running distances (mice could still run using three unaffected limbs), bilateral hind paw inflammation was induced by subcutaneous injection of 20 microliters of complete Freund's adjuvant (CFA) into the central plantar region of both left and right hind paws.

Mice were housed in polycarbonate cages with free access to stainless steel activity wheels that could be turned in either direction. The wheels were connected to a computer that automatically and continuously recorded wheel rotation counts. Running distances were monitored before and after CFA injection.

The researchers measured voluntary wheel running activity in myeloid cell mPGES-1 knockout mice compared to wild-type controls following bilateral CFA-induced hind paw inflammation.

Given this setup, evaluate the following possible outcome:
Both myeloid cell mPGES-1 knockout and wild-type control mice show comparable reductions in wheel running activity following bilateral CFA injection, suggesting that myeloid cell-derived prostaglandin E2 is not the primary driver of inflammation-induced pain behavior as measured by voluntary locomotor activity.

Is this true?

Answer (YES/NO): NO